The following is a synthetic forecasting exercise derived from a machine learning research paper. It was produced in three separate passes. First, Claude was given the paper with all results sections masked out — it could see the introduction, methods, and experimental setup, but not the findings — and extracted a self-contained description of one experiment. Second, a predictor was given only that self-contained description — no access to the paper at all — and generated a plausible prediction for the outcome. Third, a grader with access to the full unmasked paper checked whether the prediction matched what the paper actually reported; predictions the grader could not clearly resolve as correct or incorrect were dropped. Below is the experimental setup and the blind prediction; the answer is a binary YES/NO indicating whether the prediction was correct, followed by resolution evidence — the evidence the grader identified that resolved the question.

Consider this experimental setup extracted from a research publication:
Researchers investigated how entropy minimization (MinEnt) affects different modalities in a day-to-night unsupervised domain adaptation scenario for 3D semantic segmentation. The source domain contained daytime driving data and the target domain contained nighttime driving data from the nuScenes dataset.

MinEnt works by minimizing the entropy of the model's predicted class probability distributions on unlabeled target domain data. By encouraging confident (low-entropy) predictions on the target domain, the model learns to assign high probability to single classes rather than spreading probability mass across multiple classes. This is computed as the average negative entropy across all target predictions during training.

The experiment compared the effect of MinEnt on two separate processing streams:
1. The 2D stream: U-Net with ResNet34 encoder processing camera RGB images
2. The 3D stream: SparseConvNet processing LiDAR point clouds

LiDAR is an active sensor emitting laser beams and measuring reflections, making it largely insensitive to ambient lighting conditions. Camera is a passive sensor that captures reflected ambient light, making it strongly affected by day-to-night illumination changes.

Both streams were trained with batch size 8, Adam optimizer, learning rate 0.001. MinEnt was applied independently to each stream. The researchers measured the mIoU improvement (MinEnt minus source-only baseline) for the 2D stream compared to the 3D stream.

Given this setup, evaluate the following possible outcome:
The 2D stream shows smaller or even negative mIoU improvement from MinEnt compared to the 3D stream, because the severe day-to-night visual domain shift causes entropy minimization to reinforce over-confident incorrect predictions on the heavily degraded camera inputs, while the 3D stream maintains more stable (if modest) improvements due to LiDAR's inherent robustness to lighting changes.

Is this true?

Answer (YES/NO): NO